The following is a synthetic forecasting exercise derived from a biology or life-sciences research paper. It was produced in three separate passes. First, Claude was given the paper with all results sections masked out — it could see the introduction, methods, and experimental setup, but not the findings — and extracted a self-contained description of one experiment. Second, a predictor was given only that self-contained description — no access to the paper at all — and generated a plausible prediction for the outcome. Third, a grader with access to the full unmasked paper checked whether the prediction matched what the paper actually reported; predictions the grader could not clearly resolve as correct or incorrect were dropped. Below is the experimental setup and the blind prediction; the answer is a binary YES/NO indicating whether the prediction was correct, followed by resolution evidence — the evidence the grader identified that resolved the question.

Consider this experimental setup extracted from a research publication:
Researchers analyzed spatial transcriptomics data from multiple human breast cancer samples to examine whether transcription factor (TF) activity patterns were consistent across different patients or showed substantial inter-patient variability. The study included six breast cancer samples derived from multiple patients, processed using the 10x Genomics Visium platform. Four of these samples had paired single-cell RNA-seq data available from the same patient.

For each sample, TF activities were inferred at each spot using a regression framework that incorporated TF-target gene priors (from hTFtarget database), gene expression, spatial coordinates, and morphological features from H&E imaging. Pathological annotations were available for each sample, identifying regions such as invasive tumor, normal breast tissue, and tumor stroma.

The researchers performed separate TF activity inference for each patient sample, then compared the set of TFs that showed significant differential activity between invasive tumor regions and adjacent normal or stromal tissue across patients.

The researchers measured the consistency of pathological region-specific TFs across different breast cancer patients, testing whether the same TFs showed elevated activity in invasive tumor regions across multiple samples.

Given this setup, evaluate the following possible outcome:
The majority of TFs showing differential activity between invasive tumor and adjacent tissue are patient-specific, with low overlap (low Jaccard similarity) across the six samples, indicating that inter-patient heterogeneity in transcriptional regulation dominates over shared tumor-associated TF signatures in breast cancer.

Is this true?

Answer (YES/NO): NO